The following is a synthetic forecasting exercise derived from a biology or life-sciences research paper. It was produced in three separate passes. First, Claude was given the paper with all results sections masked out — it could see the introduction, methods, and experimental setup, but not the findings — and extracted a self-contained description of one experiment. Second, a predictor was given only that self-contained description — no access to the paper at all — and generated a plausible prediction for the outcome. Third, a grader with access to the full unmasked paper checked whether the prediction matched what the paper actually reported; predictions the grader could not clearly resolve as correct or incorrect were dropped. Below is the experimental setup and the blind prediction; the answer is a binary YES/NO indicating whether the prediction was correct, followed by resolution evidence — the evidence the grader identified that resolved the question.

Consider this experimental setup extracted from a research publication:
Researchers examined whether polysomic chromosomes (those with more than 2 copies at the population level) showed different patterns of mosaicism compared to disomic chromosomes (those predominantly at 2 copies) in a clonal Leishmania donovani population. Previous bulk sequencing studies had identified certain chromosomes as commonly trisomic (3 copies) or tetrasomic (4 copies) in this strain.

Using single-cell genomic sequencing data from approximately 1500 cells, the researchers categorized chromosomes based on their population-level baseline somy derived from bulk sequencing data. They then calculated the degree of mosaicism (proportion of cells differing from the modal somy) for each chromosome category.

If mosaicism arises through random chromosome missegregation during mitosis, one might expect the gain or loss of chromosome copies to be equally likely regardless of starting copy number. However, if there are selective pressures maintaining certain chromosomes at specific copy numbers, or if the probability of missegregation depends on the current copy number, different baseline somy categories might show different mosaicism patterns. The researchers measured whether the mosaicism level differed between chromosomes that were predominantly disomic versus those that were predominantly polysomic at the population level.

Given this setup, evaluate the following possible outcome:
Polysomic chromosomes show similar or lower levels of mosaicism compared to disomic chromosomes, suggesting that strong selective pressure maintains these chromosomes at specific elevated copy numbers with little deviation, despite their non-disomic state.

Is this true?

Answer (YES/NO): NO